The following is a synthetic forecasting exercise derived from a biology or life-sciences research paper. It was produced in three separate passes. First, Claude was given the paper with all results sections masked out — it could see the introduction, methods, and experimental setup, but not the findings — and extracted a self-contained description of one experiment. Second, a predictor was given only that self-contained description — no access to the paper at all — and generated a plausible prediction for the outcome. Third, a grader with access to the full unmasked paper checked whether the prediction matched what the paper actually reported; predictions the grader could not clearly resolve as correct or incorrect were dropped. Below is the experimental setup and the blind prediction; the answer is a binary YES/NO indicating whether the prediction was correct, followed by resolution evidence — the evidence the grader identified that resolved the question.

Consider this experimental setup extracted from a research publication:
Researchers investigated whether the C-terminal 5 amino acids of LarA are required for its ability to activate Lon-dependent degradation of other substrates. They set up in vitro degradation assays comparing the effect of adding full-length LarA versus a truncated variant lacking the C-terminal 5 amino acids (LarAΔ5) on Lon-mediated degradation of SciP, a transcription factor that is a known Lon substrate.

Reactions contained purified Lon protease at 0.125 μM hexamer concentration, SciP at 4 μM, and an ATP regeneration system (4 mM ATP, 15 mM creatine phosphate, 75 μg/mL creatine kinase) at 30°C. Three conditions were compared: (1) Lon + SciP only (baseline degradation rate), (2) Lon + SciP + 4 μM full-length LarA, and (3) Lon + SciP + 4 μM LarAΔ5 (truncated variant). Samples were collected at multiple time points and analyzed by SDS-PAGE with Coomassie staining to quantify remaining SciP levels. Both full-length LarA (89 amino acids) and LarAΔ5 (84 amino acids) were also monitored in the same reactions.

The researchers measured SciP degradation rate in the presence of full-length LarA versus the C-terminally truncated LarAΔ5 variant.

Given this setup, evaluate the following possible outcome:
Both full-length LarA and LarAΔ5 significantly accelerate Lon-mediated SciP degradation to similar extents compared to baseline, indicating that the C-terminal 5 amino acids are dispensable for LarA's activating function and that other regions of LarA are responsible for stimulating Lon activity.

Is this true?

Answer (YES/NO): NO